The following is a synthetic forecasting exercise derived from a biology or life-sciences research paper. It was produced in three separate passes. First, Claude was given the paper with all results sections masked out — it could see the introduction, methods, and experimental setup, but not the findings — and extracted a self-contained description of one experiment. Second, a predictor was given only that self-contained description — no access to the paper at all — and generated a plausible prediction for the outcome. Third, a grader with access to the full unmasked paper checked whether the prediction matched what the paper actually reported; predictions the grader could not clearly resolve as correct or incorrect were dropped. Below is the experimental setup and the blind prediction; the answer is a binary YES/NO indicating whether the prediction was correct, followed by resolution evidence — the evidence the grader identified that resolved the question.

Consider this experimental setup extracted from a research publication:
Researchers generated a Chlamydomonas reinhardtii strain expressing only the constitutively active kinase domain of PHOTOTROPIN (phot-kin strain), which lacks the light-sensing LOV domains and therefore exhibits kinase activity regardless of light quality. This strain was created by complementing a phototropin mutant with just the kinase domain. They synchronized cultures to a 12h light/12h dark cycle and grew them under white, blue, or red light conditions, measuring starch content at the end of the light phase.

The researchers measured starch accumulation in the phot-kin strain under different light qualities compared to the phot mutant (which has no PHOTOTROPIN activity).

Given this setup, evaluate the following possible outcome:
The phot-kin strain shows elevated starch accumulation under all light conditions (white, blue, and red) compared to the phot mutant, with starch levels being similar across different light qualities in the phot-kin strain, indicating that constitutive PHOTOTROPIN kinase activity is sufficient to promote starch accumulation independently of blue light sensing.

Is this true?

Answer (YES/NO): NO